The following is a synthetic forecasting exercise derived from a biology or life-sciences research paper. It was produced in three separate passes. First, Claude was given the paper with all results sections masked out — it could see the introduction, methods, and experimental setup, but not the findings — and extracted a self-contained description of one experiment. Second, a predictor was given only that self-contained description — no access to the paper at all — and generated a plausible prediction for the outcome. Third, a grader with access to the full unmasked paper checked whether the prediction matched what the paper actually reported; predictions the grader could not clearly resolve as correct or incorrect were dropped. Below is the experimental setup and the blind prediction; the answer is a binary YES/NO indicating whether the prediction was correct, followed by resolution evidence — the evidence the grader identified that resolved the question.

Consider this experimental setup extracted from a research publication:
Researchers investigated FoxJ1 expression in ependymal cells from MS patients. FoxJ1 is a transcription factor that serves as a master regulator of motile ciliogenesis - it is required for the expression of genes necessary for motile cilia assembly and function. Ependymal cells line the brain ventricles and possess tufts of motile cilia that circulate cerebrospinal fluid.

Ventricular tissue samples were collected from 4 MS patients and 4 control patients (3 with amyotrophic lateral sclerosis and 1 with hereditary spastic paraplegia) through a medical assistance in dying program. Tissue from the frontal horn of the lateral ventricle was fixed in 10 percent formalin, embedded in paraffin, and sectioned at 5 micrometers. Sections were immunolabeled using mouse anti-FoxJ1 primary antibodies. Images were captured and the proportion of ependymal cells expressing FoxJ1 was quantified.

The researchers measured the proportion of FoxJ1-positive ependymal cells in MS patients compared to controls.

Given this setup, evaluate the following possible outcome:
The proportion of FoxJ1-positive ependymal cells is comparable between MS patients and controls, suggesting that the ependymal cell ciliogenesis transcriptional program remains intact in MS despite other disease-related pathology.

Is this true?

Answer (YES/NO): NO